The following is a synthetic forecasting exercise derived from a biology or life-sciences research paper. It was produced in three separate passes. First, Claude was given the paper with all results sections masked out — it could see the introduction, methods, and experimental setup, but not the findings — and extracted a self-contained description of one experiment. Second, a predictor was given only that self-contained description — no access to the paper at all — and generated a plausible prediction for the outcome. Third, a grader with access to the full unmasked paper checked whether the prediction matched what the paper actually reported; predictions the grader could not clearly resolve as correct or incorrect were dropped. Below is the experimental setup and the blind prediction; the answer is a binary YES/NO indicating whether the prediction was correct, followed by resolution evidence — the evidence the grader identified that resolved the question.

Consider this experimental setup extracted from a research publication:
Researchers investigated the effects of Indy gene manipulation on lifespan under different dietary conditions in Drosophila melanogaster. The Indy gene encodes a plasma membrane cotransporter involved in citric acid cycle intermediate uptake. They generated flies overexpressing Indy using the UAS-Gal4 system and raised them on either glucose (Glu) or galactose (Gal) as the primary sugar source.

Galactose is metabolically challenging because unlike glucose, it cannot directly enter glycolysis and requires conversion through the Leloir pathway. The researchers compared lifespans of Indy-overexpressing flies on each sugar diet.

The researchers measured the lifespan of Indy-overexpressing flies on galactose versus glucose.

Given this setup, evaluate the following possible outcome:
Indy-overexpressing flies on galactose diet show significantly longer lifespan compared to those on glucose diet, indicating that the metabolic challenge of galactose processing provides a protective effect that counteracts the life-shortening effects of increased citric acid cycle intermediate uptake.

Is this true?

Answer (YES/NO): NO